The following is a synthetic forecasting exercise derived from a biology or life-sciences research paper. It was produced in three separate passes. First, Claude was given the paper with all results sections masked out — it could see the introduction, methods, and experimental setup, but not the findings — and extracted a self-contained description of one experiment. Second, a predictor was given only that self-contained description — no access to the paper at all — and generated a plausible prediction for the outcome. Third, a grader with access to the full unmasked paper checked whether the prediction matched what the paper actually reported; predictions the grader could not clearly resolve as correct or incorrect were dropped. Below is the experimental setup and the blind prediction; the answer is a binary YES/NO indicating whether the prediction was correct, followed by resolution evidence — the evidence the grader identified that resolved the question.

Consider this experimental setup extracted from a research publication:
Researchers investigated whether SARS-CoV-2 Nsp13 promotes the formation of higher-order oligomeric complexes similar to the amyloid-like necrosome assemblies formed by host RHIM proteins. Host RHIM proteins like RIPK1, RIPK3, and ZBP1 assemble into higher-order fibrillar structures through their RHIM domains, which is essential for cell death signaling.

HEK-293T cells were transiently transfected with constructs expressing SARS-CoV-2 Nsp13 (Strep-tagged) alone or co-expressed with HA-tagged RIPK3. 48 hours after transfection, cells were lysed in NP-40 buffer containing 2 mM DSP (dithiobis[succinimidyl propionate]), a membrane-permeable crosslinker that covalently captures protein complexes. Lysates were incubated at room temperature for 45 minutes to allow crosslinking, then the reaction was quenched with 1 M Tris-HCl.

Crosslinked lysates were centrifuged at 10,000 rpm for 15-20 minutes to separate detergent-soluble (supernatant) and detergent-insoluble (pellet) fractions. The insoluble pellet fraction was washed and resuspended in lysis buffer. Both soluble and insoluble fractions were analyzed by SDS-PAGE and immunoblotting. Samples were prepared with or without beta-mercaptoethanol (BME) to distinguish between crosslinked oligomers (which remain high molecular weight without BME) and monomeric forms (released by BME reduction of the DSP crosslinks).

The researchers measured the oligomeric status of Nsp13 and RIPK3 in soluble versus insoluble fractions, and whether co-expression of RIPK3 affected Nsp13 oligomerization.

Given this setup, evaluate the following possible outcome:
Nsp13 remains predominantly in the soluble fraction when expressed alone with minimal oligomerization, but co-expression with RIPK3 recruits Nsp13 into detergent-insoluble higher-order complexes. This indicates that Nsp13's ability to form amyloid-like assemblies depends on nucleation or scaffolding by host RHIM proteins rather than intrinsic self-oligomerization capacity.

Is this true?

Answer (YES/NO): NO